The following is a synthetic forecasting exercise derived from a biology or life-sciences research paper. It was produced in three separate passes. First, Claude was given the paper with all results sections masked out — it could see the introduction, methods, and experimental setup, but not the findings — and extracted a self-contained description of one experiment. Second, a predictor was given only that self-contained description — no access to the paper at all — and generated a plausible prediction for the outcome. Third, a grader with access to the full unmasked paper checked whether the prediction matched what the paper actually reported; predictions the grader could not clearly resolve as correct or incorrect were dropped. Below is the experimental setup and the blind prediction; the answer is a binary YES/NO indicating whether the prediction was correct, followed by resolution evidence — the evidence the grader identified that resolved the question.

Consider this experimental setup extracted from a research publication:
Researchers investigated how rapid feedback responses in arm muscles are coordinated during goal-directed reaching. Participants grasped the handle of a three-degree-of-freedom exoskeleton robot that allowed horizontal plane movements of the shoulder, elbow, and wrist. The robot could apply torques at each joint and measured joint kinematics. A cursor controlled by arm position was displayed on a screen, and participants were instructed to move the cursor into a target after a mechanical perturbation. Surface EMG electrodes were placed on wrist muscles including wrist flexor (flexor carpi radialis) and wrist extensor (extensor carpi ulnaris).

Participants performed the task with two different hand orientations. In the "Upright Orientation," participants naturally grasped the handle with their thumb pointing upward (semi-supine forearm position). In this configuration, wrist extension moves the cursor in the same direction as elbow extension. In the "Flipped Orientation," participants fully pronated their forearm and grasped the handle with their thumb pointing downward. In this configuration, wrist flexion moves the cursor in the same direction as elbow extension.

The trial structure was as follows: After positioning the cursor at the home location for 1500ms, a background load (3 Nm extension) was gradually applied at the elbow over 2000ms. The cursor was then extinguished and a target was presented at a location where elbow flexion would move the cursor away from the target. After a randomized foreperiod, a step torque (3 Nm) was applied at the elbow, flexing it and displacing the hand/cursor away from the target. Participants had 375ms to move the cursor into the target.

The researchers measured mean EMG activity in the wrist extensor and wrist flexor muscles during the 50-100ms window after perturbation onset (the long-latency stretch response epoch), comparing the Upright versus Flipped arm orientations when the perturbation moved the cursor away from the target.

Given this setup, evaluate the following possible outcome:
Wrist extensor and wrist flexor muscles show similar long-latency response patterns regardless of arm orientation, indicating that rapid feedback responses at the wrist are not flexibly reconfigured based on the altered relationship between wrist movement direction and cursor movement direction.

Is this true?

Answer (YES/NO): NO